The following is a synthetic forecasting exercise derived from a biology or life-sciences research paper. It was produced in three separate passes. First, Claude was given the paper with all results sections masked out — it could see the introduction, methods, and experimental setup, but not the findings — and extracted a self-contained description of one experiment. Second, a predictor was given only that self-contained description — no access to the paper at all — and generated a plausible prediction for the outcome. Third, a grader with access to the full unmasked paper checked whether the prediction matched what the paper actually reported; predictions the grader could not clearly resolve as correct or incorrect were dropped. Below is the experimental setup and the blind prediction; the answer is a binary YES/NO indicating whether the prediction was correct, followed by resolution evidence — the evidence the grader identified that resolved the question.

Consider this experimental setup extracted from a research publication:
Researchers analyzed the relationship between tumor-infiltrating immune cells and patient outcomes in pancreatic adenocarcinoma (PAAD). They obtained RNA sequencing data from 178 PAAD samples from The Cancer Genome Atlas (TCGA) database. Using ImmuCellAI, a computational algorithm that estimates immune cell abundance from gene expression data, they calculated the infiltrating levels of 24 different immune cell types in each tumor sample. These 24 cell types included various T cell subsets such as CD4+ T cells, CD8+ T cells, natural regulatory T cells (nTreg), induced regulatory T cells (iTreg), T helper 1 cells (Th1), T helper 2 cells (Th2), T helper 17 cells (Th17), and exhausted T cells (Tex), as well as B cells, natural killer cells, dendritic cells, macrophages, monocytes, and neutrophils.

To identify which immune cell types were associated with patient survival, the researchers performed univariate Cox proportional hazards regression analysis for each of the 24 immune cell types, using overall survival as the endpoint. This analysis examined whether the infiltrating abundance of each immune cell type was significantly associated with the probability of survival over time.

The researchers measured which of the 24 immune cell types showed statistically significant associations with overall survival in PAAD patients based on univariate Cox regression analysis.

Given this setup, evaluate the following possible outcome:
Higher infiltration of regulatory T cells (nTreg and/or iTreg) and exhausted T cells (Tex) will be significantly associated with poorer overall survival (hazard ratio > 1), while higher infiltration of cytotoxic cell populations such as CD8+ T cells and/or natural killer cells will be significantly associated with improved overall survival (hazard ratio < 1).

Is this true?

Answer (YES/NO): NO